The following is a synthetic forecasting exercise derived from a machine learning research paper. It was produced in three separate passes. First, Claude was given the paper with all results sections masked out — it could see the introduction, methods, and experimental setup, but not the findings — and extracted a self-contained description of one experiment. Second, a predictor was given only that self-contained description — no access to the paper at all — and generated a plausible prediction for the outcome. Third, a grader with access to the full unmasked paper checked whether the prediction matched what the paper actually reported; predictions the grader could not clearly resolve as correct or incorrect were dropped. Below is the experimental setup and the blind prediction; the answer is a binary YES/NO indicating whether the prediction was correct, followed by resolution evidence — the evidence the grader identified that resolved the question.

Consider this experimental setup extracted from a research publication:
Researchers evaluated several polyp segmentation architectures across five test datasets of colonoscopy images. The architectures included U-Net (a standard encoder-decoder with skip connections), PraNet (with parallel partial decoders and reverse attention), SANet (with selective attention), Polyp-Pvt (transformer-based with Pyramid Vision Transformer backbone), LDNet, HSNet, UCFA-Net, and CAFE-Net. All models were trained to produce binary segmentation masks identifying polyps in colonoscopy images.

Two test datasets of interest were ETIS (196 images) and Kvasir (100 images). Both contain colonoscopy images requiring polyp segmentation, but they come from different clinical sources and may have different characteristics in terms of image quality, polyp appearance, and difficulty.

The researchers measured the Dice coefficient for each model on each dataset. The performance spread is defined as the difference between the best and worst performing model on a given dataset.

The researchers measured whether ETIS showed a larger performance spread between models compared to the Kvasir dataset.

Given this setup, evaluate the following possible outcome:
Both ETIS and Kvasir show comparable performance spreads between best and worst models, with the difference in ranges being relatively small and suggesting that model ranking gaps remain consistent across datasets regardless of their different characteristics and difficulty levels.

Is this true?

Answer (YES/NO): NO